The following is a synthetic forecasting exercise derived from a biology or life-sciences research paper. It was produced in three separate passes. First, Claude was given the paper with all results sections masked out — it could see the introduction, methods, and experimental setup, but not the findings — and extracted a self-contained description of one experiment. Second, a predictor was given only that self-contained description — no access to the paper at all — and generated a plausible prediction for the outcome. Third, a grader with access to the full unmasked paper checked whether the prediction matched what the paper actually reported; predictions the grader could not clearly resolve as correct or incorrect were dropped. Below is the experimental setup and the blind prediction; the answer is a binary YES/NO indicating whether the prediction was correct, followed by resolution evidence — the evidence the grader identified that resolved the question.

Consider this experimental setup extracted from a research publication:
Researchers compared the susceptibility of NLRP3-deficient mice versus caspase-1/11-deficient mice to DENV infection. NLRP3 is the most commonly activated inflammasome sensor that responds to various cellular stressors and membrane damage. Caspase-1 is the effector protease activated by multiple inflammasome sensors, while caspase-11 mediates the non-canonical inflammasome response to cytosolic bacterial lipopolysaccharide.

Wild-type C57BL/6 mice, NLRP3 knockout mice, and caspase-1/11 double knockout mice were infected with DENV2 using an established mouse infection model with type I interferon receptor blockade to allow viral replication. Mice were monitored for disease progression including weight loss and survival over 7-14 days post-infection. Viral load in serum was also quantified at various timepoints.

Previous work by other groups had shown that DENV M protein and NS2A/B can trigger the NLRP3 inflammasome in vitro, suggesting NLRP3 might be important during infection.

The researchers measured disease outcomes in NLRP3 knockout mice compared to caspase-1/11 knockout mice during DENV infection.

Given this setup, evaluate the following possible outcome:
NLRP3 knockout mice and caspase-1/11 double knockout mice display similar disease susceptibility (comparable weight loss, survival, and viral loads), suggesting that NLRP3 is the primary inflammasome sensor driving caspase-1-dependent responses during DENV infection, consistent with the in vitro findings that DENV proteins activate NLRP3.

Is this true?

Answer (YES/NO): NO